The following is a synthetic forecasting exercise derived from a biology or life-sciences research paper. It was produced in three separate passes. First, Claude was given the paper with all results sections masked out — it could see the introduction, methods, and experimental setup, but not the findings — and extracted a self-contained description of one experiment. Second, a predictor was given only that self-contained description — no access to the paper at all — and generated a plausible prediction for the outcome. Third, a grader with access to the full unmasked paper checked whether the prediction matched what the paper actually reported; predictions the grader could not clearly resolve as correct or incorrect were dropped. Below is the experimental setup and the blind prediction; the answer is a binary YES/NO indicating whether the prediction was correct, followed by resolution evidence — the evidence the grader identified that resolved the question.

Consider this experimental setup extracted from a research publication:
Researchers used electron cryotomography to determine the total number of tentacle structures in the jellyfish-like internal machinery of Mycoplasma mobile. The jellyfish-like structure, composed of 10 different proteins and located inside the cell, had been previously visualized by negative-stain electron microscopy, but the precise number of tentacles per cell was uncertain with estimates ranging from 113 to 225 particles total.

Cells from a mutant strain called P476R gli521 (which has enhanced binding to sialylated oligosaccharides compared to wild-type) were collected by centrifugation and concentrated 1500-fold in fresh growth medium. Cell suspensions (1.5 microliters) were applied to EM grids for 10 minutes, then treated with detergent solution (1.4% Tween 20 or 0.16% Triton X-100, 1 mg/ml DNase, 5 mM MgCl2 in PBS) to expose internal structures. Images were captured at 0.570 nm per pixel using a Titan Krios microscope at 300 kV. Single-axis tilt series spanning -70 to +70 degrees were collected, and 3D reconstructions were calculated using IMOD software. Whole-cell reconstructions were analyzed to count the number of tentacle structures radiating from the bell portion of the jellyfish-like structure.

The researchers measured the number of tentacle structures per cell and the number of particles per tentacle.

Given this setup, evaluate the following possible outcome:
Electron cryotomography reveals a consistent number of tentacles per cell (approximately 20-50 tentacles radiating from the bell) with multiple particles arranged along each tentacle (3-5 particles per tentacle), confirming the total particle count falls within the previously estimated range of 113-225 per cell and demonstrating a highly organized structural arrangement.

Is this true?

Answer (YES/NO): NO